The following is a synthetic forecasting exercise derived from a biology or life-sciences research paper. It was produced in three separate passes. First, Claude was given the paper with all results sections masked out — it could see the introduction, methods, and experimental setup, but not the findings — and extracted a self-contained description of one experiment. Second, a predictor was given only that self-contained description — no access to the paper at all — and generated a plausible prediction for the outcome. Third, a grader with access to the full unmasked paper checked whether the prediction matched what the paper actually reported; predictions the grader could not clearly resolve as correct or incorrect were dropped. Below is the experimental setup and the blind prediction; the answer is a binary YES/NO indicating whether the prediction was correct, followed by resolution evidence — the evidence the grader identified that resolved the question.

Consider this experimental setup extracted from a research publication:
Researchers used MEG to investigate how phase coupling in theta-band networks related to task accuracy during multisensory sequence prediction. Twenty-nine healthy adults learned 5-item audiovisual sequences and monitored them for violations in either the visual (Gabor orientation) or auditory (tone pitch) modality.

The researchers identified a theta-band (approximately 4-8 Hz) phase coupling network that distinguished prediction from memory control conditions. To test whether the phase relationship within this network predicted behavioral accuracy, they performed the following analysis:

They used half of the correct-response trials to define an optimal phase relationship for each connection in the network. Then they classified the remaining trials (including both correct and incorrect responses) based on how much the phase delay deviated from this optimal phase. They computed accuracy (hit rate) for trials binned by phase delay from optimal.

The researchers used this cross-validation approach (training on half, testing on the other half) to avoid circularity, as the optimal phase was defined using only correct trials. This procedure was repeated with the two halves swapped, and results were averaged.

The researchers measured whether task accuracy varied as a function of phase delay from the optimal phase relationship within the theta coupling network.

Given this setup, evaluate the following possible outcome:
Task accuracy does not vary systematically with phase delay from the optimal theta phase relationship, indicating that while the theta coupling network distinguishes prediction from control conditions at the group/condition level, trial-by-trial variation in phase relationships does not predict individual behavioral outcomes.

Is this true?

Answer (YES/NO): NO